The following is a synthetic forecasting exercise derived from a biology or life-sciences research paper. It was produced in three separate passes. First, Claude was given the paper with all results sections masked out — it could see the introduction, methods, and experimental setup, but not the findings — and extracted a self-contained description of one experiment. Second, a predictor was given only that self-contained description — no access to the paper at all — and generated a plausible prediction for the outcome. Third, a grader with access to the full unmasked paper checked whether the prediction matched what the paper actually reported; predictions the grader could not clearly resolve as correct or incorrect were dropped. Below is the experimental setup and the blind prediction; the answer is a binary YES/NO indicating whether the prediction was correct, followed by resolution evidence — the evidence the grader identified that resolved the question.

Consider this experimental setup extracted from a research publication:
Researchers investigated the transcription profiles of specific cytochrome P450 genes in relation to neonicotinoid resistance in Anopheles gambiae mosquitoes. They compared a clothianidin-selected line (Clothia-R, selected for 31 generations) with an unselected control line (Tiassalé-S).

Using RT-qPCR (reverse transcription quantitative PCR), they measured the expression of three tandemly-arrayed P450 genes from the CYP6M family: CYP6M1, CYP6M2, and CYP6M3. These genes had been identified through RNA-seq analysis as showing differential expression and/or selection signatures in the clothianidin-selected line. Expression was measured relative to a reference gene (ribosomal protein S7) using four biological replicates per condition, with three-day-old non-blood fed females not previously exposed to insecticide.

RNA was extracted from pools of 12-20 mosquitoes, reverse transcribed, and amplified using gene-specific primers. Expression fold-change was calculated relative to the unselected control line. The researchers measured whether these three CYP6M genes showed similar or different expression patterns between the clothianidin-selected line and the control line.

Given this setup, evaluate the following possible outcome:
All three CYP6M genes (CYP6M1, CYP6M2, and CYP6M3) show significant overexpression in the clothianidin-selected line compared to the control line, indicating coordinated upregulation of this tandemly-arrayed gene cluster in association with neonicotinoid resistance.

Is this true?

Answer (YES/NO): NO